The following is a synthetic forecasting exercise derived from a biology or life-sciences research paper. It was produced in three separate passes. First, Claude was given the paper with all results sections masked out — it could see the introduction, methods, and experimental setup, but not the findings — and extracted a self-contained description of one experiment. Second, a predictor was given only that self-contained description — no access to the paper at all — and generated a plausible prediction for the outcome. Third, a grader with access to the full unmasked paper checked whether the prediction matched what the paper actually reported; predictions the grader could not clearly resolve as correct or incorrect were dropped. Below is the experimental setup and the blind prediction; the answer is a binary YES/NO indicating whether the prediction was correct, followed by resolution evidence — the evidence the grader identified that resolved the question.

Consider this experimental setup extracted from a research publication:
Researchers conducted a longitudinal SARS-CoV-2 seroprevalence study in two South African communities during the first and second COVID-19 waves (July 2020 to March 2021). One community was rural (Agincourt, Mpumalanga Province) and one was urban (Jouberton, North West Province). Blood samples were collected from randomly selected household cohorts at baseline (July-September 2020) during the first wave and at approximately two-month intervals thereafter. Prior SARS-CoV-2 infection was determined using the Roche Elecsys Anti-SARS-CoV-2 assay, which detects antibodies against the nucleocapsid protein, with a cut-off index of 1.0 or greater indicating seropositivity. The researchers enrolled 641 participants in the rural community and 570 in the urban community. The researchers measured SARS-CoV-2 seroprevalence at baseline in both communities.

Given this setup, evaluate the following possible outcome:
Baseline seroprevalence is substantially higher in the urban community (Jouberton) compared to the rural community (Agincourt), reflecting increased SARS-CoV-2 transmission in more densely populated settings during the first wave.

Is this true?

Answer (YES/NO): YES